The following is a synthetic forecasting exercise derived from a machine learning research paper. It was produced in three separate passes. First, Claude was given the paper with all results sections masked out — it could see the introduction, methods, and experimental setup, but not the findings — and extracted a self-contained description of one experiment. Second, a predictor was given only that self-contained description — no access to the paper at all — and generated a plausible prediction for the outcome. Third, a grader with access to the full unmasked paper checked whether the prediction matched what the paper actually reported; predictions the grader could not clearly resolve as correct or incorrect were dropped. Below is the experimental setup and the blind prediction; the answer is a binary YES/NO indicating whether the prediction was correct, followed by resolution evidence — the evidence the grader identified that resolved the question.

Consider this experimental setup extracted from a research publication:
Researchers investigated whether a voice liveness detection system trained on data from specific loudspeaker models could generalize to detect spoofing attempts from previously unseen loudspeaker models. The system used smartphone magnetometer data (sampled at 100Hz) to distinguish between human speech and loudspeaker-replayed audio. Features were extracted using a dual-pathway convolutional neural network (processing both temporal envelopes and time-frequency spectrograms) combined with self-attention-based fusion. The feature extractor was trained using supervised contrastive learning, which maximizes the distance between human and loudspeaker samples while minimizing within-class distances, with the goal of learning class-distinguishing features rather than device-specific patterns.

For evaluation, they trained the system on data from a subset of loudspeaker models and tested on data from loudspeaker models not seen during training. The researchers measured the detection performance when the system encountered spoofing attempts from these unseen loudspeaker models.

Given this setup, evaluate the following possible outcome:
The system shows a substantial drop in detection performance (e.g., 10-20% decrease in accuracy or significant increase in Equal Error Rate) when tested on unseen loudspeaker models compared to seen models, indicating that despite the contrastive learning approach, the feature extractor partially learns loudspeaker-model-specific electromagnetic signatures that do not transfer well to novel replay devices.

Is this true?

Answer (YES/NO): NO